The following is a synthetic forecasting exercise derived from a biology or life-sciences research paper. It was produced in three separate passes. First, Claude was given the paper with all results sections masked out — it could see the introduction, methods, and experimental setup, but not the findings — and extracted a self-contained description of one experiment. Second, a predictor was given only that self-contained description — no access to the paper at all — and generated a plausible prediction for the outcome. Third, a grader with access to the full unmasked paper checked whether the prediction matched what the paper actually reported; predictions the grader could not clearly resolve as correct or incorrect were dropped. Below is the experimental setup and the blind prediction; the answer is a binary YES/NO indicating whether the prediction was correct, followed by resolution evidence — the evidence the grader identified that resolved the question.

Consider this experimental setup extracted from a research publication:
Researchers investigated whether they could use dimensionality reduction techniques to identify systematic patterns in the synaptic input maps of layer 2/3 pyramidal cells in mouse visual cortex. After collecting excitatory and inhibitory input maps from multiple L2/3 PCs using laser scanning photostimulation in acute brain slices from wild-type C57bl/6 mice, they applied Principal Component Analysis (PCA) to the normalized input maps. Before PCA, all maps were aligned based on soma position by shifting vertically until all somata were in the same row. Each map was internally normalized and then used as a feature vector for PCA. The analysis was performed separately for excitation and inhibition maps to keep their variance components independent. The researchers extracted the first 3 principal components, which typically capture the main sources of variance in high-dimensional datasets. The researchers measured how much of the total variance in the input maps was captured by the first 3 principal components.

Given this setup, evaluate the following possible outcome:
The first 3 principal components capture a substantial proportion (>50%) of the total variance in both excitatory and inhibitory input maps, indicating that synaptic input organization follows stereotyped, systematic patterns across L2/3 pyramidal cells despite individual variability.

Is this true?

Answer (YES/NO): YES